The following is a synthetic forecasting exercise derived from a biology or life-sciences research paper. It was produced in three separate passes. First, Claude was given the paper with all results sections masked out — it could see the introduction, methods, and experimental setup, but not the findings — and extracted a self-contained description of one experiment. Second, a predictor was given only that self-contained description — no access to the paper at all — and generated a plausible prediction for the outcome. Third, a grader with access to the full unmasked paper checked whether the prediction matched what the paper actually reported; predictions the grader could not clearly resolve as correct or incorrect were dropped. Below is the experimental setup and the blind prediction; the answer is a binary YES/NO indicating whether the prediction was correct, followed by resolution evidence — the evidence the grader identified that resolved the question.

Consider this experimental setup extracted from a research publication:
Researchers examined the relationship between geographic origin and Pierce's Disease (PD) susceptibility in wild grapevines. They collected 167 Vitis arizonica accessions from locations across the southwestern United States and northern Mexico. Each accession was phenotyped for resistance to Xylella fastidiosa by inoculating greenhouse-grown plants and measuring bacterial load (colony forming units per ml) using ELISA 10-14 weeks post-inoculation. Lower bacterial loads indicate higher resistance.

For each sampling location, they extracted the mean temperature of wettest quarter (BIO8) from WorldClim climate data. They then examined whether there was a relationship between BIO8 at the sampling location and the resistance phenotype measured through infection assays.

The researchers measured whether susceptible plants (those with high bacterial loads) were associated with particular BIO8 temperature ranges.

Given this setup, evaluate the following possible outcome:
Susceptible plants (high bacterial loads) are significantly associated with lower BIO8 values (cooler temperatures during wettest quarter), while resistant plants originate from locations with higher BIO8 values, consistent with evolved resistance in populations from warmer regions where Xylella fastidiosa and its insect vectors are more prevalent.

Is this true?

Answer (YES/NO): YES